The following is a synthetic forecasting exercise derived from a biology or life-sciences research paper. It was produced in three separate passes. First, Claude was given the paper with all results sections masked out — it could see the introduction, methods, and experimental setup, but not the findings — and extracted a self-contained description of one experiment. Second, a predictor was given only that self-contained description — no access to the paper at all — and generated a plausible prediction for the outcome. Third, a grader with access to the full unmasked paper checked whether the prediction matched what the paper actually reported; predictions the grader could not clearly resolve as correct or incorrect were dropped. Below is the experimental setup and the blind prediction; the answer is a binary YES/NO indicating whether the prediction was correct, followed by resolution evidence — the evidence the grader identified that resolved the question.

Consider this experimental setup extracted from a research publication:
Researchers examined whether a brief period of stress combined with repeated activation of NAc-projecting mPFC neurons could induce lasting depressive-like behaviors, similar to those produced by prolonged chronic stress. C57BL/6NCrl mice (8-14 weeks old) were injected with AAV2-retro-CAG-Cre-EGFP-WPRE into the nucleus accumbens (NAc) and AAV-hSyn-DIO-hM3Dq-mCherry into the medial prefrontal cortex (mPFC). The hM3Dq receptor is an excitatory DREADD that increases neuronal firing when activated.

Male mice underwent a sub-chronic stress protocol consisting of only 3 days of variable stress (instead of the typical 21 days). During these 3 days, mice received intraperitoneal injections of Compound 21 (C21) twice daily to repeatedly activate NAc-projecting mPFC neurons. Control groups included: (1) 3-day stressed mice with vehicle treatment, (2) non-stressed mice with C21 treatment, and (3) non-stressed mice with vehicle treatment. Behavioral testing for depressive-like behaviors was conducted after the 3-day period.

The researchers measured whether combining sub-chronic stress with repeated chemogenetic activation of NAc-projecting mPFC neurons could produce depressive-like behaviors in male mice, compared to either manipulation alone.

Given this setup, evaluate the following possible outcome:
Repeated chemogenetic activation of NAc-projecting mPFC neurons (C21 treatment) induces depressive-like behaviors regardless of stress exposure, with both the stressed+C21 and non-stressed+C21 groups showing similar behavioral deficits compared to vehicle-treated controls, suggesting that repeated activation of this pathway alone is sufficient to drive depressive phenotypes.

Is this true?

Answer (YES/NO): NO